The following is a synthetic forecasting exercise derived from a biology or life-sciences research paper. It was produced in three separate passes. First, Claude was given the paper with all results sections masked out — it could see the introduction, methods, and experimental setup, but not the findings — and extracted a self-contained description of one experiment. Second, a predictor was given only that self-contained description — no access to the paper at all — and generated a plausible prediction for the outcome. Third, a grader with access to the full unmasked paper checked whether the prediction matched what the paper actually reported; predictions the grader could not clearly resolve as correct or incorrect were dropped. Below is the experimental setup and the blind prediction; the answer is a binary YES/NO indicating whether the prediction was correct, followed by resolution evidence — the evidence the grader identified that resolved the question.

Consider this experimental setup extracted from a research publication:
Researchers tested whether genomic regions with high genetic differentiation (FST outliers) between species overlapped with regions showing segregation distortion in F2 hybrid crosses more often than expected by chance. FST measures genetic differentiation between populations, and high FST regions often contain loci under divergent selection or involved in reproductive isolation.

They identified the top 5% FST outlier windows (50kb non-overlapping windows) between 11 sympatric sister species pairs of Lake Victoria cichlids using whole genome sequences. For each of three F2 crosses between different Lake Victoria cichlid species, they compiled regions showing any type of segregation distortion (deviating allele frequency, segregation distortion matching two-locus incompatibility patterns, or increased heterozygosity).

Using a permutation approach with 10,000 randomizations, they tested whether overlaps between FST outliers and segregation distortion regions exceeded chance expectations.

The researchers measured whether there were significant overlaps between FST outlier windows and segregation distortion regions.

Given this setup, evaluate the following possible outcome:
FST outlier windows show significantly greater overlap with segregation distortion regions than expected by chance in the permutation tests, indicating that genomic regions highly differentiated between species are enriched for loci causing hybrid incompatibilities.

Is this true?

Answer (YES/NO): NO